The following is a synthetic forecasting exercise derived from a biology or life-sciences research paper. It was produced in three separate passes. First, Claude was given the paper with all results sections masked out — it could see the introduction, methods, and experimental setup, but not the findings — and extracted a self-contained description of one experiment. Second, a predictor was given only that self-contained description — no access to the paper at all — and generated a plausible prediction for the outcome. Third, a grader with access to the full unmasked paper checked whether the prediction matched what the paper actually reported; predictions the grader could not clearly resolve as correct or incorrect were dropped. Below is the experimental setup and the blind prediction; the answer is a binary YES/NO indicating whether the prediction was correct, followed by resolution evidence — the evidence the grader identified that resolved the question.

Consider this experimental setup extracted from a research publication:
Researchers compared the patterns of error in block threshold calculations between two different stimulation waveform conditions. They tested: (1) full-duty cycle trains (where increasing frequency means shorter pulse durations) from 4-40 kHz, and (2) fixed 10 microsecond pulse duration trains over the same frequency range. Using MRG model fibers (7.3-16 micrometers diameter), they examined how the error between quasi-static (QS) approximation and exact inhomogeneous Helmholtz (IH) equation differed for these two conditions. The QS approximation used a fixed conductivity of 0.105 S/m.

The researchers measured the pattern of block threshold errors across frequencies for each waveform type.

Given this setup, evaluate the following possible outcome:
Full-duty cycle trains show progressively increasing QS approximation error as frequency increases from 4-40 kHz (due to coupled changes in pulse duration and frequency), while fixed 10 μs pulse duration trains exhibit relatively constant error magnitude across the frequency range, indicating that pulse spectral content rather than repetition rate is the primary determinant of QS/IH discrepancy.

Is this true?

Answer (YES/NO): YES